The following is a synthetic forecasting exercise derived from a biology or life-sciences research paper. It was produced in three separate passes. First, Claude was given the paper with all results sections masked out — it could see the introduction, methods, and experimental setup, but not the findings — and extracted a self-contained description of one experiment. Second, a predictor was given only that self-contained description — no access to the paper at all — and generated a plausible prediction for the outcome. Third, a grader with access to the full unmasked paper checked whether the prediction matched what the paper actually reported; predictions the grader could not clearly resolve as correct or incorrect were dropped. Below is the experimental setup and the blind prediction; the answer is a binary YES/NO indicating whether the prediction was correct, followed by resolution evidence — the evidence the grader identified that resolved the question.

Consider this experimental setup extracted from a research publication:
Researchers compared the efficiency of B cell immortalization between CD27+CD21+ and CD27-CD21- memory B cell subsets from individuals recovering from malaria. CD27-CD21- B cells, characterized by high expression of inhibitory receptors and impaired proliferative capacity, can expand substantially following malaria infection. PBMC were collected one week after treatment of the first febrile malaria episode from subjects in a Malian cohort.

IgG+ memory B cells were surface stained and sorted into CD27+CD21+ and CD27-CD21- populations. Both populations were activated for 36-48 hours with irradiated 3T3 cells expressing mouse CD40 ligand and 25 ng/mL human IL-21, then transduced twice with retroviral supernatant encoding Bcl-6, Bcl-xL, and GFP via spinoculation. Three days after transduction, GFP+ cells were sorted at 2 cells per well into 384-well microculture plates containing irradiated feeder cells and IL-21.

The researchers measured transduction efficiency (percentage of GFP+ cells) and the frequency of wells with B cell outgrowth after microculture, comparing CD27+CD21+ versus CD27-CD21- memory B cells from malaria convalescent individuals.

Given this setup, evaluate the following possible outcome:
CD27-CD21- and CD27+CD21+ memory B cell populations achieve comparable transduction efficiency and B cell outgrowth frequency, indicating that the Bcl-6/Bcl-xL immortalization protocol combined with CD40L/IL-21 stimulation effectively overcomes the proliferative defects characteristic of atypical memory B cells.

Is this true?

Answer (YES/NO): NO